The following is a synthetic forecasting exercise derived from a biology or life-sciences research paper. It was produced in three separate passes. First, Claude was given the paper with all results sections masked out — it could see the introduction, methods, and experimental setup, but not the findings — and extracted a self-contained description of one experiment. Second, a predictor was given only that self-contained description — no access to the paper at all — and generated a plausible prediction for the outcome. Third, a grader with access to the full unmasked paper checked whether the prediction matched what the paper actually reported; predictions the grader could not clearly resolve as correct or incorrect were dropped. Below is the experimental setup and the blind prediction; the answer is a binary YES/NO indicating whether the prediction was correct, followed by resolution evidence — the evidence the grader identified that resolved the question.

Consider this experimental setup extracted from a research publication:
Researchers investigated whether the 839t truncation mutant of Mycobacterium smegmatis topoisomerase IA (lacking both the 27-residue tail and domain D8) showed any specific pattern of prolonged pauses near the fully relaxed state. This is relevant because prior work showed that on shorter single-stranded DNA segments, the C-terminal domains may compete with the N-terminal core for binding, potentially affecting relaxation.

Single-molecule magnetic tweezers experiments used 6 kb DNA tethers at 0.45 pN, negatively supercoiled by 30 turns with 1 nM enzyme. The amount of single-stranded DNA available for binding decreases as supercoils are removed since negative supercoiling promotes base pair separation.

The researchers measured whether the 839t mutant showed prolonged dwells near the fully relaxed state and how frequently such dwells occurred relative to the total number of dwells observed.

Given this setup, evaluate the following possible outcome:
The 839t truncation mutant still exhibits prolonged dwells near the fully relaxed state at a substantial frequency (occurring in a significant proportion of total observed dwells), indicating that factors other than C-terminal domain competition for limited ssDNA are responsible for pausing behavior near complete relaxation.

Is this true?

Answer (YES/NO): NO